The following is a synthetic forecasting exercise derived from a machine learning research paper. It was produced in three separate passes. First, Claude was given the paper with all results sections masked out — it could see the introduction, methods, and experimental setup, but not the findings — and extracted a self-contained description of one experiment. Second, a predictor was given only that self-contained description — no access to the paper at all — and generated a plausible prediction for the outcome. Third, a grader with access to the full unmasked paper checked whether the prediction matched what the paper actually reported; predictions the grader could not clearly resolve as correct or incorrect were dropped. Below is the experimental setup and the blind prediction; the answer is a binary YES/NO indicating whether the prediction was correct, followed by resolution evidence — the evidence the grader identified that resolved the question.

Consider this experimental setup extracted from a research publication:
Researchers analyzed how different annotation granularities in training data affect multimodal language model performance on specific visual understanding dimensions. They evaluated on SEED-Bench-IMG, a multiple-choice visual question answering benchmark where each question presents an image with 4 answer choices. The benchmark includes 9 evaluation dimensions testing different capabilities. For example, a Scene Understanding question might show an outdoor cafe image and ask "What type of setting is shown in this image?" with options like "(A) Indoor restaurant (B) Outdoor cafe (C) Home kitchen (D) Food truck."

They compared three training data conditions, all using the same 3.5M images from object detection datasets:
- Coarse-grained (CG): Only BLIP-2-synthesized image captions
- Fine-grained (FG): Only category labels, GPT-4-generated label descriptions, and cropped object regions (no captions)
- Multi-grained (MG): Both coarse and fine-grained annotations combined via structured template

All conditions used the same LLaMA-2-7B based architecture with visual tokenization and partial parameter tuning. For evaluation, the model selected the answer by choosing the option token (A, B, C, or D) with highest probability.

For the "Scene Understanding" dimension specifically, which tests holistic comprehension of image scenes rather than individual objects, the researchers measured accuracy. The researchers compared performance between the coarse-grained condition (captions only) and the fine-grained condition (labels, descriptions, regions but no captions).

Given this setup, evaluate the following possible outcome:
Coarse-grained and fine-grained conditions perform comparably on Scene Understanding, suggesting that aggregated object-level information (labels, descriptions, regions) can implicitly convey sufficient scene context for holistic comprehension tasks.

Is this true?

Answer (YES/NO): NO